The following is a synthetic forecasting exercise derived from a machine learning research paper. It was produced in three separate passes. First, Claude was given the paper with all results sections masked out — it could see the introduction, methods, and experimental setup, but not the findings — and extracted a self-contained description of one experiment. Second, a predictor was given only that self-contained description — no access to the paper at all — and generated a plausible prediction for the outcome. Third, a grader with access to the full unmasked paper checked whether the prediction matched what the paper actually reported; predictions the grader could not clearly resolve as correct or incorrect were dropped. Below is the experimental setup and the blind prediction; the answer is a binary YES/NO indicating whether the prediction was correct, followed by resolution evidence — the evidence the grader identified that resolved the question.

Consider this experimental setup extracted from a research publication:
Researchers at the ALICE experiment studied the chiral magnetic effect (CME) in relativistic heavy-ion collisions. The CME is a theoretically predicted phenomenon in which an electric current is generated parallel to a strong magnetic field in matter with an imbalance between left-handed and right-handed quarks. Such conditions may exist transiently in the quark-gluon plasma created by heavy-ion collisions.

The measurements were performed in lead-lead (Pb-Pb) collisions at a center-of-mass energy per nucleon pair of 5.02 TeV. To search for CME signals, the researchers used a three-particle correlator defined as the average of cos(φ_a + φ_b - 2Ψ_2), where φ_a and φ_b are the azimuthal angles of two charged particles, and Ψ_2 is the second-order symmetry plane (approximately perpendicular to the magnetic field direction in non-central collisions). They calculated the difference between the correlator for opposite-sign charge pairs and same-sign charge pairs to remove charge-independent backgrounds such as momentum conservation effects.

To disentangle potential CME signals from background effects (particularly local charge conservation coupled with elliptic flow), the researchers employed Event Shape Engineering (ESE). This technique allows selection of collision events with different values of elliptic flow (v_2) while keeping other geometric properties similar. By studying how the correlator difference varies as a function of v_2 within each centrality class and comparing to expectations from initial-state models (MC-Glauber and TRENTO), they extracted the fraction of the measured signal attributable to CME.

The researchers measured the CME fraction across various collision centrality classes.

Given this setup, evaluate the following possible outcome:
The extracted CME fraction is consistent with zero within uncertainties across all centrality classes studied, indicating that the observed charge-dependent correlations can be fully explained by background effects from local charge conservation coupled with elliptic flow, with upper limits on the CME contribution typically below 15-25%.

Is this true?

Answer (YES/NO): YES